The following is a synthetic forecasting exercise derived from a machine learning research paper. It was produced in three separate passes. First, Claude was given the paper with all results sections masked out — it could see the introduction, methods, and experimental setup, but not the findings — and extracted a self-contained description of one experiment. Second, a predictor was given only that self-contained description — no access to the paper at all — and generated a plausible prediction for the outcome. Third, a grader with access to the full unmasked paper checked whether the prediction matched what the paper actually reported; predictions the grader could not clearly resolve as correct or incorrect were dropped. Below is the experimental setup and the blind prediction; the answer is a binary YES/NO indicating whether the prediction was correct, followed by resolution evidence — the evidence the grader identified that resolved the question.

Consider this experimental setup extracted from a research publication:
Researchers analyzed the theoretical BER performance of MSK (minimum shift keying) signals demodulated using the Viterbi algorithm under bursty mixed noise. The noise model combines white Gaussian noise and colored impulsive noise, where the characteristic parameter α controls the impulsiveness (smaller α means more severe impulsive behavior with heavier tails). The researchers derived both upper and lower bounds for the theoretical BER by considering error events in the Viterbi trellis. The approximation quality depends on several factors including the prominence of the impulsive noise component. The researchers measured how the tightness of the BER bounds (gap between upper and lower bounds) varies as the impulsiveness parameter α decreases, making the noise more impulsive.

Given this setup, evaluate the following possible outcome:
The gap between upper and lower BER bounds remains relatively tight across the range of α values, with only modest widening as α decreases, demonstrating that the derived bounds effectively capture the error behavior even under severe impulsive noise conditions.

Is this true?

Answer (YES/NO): NO